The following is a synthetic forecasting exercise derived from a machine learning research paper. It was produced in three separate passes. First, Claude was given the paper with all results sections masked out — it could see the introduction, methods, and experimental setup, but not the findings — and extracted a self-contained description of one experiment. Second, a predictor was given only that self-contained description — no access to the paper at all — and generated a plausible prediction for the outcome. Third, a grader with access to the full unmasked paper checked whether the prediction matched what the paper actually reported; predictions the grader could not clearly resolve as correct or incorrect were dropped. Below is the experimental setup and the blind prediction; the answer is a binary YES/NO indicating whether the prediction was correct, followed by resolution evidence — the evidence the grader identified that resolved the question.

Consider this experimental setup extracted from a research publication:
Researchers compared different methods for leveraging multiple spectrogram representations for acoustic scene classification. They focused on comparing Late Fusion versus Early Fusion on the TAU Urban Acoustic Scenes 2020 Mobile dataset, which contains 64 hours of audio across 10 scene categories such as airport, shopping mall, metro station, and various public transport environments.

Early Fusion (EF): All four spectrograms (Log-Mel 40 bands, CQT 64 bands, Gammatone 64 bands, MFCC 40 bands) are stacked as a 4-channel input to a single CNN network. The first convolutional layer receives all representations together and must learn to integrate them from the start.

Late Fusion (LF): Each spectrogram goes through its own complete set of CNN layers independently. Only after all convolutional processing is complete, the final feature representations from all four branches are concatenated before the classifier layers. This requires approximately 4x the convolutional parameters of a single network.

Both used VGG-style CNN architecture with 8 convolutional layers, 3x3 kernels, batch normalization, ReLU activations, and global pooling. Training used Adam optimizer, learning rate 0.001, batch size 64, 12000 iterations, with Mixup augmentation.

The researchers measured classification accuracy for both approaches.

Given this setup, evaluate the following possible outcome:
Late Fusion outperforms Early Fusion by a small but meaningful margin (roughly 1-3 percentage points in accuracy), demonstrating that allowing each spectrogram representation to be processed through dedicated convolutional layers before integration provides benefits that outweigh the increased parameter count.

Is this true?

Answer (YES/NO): YES